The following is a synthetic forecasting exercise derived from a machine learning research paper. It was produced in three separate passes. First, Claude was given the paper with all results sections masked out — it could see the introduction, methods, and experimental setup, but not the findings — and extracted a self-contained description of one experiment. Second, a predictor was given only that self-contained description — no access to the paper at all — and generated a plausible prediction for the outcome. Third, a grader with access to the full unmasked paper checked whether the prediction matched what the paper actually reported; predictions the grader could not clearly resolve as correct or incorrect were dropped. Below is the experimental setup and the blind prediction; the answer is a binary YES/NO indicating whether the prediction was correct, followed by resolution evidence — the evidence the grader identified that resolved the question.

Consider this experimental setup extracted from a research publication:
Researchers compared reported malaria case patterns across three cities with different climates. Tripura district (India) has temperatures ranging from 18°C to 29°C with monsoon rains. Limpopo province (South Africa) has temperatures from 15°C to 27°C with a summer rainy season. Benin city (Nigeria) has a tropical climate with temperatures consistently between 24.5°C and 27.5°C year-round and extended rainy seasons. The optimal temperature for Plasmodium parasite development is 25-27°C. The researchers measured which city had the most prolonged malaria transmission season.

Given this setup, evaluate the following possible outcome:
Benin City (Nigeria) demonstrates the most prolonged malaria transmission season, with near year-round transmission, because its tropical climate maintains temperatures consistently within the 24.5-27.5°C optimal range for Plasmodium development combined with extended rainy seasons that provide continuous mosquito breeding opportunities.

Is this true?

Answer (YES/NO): YES